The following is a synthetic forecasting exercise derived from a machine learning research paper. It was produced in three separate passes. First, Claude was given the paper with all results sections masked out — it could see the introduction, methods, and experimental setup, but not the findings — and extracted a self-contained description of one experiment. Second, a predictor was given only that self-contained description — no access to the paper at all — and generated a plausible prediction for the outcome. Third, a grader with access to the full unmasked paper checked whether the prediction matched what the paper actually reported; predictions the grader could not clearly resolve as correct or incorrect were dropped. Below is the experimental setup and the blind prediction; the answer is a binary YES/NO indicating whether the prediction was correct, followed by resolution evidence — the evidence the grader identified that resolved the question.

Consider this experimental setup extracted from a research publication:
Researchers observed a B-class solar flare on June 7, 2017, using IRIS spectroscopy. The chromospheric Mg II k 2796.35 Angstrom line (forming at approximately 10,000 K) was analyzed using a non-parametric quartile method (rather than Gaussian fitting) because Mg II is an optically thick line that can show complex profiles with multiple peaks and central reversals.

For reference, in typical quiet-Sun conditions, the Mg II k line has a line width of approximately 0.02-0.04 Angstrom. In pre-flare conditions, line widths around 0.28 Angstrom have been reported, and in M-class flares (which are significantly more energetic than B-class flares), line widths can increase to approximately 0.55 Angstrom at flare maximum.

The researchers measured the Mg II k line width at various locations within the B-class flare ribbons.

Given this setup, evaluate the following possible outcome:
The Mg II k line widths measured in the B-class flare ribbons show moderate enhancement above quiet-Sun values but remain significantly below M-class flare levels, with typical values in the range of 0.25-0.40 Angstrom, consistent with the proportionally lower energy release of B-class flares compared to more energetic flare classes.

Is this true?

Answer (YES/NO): NO